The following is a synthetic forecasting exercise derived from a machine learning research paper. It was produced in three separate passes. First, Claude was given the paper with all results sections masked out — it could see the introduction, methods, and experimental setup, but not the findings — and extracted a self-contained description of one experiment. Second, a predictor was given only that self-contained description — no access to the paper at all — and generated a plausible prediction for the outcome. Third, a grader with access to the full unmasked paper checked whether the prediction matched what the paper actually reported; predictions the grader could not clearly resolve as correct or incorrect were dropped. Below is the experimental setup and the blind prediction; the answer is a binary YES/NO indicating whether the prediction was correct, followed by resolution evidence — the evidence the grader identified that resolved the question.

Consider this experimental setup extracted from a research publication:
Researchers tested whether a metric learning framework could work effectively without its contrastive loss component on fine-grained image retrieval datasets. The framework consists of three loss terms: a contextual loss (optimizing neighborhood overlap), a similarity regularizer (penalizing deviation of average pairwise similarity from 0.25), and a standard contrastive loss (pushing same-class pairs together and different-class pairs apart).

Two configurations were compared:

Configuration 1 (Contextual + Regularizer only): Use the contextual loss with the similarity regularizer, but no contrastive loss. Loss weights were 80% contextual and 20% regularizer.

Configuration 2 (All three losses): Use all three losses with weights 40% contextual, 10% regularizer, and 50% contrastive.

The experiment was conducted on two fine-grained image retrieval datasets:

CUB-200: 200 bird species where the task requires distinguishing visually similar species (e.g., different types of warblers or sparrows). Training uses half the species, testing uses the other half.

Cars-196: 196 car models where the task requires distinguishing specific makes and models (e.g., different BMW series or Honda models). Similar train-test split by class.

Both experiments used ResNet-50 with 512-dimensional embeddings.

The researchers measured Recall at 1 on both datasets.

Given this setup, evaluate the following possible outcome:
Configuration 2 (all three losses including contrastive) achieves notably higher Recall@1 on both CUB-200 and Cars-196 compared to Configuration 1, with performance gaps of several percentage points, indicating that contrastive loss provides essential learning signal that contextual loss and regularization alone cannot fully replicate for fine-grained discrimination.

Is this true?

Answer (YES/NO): NO